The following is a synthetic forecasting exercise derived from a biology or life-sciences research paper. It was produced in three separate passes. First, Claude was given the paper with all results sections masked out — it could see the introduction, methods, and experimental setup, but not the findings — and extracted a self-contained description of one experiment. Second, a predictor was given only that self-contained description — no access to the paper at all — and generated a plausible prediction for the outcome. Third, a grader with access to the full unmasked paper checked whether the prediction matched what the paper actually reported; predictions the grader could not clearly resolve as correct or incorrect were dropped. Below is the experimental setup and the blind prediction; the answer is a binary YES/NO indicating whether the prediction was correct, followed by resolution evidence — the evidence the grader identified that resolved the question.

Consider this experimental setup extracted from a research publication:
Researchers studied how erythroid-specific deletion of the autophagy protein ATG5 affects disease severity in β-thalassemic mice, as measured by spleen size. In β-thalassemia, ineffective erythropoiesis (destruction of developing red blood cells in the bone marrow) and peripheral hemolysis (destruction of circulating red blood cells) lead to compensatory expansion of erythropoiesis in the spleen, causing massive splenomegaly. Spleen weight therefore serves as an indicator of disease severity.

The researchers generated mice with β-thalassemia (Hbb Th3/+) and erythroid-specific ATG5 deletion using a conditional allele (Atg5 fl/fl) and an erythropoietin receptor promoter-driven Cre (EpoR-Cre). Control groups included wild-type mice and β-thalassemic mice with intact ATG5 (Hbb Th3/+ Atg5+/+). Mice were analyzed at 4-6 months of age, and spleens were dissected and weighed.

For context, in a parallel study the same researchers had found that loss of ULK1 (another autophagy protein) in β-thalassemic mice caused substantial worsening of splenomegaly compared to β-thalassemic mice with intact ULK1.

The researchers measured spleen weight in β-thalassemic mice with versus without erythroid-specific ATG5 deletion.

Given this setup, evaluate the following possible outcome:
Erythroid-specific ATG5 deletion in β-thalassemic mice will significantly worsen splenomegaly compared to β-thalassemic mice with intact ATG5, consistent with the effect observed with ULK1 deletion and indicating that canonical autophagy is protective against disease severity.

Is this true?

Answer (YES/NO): NO